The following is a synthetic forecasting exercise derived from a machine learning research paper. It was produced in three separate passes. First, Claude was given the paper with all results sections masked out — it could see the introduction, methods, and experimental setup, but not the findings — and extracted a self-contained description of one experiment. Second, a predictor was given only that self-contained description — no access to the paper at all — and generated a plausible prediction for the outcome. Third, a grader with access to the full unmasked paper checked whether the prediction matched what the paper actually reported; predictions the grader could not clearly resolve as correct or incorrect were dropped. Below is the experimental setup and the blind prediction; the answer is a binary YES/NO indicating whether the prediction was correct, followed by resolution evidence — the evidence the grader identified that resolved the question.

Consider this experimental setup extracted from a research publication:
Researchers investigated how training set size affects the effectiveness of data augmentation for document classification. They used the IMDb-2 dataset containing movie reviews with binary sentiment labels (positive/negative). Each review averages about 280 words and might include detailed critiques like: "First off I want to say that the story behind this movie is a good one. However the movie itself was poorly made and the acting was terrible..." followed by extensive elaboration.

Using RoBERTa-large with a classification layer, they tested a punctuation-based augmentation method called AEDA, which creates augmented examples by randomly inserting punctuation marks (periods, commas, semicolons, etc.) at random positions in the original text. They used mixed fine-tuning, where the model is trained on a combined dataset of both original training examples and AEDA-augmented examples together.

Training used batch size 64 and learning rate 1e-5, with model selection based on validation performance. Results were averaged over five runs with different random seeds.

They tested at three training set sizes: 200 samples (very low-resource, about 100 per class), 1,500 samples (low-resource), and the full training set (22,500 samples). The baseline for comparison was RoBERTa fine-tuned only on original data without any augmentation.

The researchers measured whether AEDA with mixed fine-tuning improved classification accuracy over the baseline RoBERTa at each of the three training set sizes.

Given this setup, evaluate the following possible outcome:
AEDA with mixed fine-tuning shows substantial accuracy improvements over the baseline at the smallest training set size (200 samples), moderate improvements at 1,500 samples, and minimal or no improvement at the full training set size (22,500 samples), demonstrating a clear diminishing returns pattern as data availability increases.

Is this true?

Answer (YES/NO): NO